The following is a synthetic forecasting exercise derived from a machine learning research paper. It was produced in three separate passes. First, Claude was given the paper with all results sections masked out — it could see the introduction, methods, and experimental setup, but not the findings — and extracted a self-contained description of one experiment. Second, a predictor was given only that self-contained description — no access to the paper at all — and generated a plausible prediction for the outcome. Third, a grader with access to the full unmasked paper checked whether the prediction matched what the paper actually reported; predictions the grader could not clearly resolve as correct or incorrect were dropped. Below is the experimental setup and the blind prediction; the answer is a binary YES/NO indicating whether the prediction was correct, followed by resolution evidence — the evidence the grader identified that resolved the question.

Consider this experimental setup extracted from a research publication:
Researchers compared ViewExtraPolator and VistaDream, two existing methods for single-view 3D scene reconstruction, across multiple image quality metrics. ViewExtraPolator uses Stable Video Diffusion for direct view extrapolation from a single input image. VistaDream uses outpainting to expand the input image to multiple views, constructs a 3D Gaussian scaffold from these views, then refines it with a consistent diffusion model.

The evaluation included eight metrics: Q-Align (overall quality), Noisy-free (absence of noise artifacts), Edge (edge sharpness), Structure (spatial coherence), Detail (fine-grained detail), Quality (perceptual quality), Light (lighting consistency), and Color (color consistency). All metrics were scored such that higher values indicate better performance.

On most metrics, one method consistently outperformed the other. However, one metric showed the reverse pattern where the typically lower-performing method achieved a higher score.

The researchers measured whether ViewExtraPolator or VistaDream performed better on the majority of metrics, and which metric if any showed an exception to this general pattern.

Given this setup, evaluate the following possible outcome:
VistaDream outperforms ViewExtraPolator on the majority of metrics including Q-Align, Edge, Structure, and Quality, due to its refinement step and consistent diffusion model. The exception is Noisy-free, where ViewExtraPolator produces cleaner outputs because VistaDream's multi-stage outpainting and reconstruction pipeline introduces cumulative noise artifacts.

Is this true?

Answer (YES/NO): NO